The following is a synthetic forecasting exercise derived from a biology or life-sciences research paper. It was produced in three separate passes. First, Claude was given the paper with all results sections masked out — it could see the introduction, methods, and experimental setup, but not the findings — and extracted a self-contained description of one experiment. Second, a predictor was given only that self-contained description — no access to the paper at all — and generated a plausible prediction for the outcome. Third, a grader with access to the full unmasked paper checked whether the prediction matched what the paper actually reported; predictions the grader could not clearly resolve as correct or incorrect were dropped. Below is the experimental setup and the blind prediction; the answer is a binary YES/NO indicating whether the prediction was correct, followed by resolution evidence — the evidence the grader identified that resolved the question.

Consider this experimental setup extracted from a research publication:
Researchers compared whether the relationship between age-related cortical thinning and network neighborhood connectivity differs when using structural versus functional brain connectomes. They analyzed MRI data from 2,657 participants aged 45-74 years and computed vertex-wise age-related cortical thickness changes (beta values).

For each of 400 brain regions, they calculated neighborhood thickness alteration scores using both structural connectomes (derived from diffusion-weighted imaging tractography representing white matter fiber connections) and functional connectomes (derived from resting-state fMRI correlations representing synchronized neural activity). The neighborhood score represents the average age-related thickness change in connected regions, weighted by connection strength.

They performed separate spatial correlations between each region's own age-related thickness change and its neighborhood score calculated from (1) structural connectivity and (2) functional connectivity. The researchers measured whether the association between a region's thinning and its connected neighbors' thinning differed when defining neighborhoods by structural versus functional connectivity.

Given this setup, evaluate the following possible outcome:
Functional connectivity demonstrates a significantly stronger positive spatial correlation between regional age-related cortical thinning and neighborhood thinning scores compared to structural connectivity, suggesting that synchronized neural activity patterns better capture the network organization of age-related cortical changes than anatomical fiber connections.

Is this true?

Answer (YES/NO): NO